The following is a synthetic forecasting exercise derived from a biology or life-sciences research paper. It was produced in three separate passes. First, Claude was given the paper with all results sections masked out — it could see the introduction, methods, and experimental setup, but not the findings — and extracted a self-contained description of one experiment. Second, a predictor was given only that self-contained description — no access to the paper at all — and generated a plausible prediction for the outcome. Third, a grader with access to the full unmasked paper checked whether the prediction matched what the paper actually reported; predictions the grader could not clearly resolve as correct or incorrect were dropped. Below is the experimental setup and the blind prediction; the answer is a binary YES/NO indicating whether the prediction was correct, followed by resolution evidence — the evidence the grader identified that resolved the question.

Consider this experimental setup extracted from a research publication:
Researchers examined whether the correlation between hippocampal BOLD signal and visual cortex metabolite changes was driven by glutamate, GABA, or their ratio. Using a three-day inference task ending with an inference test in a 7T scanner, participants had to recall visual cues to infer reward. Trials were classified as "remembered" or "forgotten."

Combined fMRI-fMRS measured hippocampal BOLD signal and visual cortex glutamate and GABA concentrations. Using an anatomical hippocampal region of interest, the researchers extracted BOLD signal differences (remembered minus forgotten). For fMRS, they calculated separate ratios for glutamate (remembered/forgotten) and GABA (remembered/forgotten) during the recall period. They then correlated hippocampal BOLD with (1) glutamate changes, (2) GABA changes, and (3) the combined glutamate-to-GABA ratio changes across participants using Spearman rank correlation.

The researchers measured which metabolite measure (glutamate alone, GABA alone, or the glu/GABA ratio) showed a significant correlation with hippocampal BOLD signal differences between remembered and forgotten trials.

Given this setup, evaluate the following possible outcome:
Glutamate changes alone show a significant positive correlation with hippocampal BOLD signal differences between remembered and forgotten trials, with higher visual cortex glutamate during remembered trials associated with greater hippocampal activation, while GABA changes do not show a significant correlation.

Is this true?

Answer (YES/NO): NO